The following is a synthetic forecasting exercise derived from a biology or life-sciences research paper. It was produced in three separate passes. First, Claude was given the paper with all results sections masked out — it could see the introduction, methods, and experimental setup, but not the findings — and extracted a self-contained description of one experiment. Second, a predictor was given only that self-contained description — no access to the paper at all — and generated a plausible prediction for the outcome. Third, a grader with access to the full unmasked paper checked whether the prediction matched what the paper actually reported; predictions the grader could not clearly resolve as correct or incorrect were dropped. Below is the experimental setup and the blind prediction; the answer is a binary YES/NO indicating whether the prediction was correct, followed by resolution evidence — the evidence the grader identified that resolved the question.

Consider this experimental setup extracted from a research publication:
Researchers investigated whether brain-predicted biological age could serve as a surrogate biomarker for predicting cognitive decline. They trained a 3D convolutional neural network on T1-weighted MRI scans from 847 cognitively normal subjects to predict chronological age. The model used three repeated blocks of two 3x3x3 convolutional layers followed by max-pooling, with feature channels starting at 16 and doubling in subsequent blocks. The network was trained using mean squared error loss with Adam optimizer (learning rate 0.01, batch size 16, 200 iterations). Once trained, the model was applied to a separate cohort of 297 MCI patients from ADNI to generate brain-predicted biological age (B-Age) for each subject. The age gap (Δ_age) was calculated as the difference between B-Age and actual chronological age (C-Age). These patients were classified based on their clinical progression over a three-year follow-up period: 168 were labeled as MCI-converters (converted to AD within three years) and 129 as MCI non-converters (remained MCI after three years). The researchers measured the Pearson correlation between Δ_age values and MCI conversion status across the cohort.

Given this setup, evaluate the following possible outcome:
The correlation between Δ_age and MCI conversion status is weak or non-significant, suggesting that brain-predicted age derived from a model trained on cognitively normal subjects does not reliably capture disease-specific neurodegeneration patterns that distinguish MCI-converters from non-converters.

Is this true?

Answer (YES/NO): NO